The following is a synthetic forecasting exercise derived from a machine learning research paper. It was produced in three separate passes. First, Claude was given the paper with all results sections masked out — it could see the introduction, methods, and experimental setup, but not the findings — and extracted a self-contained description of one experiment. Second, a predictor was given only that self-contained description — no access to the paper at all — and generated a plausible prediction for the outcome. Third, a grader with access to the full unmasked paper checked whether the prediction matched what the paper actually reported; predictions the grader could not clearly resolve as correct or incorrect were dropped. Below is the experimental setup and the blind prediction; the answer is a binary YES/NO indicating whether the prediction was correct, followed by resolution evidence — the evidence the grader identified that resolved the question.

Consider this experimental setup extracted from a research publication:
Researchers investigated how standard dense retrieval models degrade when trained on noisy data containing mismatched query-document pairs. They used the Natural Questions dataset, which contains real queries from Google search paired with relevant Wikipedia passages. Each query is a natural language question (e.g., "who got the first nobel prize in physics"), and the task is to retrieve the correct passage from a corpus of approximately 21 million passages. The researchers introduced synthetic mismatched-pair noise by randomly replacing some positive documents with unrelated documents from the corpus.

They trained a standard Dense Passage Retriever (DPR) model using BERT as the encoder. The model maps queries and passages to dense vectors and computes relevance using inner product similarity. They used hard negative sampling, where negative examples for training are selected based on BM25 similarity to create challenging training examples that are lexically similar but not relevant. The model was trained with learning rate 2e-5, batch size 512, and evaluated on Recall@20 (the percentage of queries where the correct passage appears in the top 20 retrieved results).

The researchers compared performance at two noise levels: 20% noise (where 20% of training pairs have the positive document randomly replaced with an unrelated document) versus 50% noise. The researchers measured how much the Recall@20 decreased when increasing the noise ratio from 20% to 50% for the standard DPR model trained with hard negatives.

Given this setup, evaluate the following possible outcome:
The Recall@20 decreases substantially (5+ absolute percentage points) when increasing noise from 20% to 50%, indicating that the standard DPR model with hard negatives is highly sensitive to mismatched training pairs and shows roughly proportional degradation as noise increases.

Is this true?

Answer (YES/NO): YES